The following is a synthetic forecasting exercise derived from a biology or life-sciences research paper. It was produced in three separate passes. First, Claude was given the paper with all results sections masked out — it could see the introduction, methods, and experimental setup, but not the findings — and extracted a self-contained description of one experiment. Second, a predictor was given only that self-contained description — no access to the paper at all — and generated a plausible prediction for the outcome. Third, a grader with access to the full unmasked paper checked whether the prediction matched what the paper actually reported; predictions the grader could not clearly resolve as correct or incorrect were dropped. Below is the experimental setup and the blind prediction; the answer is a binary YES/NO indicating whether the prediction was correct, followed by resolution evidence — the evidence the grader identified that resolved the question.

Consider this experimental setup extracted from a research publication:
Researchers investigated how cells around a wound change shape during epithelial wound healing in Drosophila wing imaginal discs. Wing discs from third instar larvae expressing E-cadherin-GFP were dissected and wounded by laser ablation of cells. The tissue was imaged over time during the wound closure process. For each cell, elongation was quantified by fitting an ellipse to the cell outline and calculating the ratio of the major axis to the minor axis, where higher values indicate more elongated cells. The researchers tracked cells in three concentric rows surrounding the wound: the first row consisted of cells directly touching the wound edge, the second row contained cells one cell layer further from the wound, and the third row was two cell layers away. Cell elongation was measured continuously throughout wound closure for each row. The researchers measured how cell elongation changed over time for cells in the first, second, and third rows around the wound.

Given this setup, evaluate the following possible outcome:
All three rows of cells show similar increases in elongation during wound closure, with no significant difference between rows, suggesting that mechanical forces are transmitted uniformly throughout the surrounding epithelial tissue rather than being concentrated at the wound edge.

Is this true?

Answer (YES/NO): NO